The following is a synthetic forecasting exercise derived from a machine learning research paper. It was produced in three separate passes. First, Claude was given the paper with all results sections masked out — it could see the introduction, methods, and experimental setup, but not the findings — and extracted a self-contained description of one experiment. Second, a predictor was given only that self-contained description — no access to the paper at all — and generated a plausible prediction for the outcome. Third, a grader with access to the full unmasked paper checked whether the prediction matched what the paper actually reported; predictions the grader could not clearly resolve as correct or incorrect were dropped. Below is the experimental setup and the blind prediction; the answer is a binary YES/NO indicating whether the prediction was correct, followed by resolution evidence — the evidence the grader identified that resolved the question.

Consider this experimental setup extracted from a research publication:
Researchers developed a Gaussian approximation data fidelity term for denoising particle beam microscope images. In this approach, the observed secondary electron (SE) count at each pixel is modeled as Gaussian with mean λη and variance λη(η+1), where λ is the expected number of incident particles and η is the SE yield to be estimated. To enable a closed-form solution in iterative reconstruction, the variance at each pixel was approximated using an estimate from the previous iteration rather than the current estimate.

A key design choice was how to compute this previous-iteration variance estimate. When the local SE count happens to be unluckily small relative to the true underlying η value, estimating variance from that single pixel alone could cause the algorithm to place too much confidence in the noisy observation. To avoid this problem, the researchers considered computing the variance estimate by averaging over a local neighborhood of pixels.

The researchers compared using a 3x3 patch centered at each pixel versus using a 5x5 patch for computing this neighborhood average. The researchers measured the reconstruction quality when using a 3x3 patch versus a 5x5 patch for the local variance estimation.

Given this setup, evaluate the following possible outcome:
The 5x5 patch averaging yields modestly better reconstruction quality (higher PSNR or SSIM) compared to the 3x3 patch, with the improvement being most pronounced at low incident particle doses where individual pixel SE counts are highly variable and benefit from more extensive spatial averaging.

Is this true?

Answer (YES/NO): NO